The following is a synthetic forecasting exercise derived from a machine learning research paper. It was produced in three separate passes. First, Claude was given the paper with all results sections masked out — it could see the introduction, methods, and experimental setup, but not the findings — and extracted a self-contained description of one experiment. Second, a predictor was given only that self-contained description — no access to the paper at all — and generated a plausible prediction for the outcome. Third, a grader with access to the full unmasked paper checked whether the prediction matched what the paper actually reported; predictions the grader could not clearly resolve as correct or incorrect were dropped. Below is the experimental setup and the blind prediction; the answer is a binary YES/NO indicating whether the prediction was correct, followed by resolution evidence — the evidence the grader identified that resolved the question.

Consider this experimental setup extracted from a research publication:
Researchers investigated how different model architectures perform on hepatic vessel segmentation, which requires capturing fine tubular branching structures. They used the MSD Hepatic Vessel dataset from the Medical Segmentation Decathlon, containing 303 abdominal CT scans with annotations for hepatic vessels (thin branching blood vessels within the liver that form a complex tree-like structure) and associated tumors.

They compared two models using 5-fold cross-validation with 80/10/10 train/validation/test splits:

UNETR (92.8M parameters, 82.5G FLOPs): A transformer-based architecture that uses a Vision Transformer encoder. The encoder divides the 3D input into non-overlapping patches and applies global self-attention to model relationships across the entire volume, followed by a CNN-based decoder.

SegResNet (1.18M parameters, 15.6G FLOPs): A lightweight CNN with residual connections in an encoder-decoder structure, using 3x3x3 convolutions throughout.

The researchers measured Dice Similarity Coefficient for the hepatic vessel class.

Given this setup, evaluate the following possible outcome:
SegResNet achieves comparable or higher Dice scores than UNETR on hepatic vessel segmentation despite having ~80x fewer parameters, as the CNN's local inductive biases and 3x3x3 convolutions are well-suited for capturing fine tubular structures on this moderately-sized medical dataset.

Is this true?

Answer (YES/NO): YES